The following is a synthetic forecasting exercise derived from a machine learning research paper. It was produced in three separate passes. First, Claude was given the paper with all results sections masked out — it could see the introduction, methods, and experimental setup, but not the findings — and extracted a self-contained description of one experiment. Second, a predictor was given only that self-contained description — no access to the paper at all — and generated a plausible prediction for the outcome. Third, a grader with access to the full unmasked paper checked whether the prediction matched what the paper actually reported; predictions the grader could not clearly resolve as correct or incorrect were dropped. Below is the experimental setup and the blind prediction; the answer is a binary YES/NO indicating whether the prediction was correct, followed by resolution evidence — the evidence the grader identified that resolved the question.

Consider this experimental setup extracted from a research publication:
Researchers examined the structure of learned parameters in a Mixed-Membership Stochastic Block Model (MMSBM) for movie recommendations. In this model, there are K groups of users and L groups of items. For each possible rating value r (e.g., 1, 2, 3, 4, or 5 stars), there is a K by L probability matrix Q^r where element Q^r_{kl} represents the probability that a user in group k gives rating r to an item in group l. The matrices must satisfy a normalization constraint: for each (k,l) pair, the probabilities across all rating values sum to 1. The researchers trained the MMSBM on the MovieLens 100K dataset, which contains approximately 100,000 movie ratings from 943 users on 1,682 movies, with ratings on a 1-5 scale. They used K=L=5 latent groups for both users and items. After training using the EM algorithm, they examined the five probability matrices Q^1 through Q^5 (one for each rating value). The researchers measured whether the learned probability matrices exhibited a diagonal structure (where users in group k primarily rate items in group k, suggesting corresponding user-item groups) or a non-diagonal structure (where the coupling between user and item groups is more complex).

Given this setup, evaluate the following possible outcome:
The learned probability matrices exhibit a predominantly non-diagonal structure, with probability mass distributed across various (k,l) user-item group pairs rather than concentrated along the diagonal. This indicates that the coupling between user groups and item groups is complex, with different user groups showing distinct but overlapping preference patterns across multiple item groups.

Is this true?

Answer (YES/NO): YES